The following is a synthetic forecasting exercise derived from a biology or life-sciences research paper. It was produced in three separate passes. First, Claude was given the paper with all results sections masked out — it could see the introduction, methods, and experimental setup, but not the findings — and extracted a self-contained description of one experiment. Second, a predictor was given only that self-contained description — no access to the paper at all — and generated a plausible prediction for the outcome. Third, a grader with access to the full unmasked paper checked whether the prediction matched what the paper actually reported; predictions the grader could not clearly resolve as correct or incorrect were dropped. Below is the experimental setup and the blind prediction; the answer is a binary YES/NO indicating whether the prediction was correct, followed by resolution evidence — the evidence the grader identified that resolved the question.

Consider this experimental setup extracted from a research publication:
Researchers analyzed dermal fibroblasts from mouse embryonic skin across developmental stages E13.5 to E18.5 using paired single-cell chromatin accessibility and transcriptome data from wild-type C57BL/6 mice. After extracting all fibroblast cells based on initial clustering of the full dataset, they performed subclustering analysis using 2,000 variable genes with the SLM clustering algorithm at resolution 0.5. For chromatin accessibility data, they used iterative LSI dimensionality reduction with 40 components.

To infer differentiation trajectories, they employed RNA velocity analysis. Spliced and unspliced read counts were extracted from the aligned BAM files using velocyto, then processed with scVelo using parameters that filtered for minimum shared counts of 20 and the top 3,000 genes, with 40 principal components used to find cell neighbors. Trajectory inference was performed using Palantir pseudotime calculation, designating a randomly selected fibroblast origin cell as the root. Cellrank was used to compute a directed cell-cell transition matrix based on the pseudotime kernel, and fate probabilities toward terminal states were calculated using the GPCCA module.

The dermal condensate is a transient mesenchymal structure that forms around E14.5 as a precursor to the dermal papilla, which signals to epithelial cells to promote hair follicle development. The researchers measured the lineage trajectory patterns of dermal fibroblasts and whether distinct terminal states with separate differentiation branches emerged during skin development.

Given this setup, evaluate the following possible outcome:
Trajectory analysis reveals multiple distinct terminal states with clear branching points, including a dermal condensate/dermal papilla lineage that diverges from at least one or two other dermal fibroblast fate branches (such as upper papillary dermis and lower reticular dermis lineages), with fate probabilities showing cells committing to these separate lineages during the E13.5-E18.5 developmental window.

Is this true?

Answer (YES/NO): YES